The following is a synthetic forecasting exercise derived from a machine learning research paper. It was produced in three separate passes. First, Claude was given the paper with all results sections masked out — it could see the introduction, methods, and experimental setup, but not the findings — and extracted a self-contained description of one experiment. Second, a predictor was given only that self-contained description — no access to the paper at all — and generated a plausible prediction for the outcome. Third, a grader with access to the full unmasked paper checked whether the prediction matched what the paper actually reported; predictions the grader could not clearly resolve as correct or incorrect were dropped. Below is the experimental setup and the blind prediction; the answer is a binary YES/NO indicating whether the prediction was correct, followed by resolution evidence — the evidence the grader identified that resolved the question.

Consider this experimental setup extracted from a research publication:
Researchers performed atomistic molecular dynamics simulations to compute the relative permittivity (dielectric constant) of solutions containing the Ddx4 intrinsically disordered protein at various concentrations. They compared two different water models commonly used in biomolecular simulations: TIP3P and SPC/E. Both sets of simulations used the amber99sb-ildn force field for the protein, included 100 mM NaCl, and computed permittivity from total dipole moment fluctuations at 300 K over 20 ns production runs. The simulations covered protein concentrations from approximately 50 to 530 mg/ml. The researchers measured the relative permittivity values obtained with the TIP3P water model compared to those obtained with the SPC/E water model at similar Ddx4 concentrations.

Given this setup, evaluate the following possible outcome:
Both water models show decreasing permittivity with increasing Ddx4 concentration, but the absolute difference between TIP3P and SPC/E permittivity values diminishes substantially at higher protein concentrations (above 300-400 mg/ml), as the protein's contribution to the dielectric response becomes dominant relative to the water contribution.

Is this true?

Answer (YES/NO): YES